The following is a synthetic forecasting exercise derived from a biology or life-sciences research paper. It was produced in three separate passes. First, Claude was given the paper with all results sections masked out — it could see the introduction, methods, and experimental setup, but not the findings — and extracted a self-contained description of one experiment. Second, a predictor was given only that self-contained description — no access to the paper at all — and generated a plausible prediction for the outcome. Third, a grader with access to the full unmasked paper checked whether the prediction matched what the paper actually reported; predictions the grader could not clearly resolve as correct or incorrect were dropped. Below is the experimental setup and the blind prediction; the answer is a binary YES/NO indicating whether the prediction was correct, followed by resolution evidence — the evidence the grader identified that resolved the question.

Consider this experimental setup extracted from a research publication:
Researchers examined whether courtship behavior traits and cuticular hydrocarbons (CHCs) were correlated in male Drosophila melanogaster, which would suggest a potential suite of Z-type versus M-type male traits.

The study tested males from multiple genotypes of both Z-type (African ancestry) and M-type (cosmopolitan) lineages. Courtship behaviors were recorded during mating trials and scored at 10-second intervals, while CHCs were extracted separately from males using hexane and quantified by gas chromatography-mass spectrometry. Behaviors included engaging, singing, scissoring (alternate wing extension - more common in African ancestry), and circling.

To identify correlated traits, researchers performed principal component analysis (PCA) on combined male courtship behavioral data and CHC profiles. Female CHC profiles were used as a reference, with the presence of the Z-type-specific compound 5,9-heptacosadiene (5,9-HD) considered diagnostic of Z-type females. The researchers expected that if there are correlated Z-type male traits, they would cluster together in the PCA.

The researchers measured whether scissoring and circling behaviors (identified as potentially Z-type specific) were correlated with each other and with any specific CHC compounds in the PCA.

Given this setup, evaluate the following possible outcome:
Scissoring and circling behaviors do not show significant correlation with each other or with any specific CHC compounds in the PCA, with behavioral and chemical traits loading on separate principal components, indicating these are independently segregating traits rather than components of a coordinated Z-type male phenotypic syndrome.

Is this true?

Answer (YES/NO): NO